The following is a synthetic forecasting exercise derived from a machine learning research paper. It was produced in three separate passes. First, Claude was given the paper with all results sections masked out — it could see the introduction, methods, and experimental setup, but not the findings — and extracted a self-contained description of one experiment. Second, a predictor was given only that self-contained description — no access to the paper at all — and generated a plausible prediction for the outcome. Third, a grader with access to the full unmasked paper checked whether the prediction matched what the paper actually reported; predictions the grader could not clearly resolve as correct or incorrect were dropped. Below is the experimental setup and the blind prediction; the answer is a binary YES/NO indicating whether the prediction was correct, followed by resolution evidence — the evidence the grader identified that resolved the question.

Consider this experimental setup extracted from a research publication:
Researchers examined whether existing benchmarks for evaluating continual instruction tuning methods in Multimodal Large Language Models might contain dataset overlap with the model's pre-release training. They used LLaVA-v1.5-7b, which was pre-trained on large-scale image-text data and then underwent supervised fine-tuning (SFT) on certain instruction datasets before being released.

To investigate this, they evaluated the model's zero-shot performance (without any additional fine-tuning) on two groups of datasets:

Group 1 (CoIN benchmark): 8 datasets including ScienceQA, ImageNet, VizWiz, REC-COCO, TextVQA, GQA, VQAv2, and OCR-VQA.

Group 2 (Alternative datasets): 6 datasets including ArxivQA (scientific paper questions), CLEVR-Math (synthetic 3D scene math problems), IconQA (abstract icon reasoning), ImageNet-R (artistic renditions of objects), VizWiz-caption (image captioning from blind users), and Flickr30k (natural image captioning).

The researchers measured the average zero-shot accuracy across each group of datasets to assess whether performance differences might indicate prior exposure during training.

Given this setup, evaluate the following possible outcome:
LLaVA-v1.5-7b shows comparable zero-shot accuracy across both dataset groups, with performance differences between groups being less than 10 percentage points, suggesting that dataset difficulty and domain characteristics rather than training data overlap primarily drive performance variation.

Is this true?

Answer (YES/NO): NO